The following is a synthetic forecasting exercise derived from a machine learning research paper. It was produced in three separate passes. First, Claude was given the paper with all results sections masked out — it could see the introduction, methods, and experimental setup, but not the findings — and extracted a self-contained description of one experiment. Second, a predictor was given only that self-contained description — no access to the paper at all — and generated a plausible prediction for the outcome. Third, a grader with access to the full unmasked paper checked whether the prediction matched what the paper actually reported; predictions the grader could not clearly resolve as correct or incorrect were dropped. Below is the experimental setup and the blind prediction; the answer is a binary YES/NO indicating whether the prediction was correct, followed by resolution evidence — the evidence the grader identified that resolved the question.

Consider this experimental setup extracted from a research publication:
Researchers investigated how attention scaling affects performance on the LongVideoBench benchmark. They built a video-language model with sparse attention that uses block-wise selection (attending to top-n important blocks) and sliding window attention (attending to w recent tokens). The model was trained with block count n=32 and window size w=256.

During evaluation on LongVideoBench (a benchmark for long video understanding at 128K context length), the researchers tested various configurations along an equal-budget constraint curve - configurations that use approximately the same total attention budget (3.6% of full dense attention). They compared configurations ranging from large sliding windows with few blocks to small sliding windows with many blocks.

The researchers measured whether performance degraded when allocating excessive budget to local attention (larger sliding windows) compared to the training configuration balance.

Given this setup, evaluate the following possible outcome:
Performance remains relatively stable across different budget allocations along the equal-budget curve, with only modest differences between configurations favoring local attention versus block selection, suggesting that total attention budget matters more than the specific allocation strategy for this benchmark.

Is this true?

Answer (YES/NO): NO